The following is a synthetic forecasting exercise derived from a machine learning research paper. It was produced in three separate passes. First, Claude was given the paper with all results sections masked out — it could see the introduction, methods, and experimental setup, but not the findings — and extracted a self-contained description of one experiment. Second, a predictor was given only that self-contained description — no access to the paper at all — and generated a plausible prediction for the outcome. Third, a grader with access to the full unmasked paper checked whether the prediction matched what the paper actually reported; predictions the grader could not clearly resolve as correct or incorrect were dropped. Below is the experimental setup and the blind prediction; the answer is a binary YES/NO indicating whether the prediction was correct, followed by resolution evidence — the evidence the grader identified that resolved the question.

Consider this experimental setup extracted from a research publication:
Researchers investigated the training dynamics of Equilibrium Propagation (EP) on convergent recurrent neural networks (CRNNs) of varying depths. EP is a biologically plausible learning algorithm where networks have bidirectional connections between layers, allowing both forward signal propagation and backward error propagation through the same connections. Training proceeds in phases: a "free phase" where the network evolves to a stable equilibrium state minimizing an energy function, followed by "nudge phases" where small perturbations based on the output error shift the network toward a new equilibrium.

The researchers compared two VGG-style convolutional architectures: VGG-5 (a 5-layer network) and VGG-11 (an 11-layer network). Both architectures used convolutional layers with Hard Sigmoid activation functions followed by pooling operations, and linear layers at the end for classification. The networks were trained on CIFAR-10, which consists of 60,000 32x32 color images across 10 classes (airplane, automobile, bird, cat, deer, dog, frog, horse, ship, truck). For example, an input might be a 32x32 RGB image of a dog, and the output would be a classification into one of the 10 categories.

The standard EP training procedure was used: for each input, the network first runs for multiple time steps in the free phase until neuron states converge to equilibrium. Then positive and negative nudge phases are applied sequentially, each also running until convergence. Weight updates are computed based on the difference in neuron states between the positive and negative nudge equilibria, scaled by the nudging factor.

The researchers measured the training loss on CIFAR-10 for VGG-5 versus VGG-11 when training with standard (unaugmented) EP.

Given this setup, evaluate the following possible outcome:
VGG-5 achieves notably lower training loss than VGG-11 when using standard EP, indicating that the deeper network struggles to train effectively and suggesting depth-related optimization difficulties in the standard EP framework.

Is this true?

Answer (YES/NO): YES